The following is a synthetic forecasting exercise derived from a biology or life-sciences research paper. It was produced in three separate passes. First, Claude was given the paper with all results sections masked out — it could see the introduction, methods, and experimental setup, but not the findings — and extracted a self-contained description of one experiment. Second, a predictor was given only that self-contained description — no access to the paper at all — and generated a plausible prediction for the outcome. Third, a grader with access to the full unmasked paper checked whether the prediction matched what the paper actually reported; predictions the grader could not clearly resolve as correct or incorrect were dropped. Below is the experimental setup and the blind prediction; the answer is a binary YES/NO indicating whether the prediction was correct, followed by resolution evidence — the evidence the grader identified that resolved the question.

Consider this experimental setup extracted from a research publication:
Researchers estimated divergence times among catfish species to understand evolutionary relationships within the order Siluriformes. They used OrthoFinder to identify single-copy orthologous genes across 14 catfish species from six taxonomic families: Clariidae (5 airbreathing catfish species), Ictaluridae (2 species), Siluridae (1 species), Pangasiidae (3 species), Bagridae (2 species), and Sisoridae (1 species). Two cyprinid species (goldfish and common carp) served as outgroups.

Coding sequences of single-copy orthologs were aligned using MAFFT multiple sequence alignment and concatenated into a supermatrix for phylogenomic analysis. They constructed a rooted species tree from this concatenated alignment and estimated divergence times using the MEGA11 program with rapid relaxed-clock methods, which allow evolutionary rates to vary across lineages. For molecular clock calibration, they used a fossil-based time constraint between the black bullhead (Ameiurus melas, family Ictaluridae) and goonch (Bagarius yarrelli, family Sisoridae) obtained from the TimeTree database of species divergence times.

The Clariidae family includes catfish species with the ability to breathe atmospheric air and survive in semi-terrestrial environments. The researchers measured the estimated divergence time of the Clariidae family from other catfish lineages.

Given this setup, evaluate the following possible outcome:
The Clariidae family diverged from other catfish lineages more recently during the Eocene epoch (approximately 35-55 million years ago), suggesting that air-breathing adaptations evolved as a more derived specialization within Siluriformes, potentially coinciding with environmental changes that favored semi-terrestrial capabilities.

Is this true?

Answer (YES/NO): NO